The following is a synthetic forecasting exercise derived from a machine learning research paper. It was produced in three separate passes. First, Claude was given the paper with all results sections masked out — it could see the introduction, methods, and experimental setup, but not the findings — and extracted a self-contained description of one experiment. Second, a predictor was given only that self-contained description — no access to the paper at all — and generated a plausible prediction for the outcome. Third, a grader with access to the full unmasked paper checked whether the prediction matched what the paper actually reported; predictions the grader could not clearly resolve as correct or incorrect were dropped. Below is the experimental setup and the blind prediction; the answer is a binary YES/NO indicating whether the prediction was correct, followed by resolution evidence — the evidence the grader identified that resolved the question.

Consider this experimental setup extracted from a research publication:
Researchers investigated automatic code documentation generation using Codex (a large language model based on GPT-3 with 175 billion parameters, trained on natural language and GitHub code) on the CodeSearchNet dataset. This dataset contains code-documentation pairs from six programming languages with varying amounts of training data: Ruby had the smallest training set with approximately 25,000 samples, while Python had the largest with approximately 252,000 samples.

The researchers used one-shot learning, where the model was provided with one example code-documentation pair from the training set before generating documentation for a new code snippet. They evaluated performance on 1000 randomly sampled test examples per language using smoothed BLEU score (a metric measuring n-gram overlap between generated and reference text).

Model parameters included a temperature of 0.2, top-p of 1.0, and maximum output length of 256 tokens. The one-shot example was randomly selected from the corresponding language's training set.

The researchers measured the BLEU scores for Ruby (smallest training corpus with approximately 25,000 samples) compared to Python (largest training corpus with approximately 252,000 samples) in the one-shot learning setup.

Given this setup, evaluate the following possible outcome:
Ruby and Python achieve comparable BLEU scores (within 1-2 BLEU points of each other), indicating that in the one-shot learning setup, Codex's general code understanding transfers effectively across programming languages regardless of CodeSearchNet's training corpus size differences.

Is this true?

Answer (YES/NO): NO